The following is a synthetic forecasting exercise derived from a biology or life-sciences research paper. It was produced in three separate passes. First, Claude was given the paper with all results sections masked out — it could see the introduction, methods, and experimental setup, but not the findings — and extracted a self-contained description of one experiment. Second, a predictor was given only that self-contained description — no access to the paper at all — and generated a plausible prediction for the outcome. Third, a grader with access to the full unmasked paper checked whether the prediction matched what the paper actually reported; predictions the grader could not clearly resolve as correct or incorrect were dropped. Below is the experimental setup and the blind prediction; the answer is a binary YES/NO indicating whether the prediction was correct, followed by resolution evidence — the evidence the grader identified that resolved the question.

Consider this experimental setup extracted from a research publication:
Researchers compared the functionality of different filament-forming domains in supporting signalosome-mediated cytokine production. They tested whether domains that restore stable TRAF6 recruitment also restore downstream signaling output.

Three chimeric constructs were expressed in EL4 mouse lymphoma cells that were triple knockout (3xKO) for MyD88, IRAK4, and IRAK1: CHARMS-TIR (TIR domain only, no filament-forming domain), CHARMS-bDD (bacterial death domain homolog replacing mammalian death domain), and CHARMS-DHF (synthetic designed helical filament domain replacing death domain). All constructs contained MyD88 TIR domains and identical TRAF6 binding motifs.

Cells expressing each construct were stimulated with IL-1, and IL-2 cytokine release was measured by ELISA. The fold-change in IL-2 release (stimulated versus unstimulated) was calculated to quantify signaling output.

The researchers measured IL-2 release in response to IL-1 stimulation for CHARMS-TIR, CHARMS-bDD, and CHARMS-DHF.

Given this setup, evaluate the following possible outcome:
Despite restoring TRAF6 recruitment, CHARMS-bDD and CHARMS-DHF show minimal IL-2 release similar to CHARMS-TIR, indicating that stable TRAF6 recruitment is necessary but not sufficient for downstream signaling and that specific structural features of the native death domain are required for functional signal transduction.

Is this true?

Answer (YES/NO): NO